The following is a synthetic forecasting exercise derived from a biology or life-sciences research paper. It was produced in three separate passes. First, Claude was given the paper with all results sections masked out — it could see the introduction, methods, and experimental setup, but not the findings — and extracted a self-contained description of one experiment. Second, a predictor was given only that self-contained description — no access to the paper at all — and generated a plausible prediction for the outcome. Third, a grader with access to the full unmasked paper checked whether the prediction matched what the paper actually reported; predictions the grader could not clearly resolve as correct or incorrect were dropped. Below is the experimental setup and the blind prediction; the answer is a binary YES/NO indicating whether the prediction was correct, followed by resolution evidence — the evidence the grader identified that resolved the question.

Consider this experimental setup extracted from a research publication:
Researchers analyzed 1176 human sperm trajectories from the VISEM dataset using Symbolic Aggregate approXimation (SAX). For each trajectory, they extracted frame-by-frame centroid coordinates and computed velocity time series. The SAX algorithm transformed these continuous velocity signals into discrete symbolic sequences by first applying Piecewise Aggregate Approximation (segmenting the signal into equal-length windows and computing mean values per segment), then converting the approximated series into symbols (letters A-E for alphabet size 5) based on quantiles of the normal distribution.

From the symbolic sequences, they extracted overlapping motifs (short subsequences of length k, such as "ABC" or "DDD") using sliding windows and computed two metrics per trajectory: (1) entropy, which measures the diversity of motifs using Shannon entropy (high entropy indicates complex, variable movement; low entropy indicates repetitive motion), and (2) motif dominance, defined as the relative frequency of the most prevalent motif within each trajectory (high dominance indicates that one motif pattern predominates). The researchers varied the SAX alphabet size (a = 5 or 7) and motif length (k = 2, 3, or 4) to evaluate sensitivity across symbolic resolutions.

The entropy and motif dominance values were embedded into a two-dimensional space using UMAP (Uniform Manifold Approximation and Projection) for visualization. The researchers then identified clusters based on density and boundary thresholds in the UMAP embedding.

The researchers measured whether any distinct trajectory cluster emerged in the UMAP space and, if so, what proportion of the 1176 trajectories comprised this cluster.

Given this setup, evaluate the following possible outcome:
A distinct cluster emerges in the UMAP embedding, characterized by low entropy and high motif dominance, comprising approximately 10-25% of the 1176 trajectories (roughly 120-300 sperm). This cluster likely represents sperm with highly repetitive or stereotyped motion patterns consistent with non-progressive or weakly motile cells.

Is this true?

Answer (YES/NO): NO